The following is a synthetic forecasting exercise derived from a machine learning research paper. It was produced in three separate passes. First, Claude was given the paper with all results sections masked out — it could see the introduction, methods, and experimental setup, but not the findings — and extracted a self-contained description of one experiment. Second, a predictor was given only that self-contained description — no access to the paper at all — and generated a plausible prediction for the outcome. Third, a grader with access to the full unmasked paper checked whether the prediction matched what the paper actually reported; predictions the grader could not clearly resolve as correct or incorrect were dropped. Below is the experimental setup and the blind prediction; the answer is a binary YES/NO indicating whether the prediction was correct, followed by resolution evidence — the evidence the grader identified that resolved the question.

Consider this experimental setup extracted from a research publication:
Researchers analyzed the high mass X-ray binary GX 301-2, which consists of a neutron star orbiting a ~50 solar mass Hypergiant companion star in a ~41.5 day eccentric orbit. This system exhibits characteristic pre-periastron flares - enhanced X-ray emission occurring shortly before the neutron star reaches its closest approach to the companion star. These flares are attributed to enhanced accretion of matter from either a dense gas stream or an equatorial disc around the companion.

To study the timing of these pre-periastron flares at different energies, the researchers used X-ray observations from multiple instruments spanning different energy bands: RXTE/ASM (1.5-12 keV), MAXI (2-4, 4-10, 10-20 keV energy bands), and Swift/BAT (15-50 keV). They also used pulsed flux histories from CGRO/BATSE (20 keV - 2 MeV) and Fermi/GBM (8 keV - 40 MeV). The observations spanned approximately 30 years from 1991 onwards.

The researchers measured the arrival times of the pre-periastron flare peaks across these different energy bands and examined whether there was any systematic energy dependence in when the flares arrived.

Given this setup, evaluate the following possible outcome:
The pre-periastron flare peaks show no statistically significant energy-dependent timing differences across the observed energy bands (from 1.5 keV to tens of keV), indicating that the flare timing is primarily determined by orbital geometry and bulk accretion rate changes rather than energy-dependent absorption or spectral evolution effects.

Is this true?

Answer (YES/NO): NO